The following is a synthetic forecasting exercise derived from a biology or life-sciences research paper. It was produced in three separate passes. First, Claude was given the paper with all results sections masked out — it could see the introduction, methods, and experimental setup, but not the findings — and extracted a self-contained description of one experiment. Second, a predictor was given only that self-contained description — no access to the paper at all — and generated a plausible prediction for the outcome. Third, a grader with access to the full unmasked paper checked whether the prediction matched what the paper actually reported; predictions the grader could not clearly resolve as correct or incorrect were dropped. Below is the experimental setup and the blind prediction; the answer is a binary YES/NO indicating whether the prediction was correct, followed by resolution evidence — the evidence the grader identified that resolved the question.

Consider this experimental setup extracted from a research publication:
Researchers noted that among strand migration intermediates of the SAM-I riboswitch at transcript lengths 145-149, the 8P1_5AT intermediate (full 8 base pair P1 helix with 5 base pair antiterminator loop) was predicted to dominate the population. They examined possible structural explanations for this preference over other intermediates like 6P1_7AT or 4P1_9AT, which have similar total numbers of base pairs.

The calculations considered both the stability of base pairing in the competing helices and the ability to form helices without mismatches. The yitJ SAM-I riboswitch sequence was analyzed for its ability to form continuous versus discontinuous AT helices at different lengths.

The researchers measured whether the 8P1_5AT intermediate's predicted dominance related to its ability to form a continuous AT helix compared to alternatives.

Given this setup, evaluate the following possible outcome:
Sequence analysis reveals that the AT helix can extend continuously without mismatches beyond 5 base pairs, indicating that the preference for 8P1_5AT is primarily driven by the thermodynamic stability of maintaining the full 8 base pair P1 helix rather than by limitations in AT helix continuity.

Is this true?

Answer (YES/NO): NO